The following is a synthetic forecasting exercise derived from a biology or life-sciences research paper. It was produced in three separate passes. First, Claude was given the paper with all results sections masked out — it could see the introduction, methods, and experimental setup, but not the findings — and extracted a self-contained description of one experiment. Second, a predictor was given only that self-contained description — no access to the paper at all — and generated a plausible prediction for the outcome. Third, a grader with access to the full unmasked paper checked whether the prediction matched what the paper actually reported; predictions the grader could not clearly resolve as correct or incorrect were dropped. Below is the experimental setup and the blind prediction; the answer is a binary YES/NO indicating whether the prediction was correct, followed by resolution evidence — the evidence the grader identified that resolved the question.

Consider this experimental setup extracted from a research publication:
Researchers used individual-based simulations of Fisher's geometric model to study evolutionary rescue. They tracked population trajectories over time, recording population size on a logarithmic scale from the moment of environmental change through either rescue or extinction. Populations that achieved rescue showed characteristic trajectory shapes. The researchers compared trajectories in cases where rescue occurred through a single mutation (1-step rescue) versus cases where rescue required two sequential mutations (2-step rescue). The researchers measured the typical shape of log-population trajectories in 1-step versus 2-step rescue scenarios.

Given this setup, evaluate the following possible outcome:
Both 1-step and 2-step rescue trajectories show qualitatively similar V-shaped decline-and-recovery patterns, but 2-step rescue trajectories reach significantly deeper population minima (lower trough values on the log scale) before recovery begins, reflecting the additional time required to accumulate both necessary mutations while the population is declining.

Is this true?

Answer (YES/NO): NO